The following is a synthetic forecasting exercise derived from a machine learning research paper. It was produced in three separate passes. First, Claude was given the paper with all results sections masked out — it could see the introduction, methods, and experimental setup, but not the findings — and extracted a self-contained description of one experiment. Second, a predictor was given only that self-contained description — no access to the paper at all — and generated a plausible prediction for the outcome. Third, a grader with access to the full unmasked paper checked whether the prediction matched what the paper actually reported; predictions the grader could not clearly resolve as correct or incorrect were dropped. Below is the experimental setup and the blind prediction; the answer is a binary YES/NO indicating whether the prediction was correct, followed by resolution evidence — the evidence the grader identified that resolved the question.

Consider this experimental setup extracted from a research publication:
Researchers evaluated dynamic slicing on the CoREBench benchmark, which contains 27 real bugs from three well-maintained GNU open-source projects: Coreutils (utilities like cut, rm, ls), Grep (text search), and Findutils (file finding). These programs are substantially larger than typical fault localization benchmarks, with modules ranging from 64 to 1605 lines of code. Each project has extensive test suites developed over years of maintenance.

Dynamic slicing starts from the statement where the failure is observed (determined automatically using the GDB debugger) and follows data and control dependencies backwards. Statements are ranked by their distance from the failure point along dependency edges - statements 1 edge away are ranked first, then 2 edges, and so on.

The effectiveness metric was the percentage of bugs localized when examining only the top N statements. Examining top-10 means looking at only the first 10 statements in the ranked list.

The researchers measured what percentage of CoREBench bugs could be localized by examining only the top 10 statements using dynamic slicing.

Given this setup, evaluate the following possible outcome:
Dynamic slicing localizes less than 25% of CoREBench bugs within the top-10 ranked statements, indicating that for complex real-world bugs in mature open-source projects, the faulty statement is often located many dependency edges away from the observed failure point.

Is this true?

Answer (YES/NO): YES